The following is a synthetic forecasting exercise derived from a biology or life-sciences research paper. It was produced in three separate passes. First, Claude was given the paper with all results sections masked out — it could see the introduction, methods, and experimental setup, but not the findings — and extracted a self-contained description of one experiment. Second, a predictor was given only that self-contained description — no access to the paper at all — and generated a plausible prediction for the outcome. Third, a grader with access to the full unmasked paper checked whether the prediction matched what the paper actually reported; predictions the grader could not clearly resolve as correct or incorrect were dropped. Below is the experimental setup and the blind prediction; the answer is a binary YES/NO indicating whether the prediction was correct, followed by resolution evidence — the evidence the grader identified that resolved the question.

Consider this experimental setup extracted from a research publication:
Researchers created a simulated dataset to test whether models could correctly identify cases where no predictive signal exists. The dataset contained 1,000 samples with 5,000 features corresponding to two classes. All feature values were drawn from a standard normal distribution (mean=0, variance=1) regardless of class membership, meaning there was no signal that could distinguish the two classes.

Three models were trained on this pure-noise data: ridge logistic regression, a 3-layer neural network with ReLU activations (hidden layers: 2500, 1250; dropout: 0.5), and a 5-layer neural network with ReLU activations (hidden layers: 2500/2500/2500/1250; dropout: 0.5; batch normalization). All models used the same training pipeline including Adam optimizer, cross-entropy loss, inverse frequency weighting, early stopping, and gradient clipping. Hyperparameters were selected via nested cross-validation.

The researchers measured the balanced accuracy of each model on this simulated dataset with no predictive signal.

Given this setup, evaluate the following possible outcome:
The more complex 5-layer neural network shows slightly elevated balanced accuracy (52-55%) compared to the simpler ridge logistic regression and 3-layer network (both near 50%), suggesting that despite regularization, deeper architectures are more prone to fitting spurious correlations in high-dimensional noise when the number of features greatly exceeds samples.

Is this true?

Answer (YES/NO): NO